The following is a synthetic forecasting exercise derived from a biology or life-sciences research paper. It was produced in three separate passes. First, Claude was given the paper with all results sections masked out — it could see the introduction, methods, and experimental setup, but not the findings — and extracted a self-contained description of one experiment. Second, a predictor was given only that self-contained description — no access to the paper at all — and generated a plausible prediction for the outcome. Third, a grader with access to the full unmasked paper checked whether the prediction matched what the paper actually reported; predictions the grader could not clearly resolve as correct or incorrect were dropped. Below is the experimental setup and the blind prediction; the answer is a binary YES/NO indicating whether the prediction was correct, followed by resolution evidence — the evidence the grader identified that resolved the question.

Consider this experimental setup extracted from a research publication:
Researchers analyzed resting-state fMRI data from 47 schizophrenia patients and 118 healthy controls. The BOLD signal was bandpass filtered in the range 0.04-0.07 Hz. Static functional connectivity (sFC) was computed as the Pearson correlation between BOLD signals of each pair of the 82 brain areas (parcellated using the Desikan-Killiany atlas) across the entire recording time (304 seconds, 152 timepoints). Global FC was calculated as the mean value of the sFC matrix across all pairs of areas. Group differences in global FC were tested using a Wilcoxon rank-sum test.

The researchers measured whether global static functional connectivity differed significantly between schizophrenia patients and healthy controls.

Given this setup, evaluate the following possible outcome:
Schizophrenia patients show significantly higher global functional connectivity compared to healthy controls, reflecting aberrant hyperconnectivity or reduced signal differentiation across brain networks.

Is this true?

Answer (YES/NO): NO